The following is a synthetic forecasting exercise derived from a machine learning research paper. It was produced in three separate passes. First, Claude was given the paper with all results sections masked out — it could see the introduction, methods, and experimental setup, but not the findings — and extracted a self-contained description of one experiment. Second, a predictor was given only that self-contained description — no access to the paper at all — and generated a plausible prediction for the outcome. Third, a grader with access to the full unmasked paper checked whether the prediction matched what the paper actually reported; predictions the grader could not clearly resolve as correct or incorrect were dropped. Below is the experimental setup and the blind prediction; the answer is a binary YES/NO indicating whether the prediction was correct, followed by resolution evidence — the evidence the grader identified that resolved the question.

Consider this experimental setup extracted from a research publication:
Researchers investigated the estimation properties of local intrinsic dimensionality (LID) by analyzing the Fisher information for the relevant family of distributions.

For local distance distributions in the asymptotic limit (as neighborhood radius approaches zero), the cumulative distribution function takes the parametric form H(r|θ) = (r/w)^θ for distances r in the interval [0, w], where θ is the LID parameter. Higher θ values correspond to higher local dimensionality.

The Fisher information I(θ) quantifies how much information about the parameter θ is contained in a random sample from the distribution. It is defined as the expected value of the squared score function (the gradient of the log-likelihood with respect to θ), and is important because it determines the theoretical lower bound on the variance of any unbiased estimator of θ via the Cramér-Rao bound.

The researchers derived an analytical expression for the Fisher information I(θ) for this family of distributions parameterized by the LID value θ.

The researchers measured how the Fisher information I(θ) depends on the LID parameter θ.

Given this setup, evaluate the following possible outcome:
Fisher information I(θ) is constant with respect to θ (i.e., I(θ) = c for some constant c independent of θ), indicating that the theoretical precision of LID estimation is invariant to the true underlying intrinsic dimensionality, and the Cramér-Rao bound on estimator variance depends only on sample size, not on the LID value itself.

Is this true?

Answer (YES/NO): NO